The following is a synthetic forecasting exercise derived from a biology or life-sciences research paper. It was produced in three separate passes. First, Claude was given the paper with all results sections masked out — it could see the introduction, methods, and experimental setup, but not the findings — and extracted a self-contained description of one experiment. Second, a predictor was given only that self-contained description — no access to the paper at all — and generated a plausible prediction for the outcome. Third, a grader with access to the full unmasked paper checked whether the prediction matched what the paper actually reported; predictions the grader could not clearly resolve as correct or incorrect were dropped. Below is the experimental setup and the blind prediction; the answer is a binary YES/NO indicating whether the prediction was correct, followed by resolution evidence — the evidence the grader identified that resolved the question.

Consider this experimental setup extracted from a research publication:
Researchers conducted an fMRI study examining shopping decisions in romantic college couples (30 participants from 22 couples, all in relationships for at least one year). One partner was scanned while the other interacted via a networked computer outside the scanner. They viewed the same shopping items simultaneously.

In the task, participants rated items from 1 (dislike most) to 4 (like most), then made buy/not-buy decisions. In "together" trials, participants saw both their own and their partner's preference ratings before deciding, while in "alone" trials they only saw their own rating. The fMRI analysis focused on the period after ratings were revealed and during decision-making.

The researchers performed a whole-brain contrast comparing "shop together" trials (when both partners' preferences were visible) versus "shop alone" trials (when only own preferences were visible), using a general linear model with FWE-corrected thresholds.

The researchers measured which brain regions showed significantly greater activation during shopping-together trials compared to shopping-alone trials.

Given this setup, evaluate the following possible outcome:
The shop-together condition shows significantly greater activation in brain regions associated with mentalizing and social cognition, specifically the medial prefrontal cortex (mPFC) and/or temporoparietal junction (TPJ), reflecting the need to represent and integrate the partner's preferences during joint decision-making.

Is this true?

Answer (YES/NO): YES